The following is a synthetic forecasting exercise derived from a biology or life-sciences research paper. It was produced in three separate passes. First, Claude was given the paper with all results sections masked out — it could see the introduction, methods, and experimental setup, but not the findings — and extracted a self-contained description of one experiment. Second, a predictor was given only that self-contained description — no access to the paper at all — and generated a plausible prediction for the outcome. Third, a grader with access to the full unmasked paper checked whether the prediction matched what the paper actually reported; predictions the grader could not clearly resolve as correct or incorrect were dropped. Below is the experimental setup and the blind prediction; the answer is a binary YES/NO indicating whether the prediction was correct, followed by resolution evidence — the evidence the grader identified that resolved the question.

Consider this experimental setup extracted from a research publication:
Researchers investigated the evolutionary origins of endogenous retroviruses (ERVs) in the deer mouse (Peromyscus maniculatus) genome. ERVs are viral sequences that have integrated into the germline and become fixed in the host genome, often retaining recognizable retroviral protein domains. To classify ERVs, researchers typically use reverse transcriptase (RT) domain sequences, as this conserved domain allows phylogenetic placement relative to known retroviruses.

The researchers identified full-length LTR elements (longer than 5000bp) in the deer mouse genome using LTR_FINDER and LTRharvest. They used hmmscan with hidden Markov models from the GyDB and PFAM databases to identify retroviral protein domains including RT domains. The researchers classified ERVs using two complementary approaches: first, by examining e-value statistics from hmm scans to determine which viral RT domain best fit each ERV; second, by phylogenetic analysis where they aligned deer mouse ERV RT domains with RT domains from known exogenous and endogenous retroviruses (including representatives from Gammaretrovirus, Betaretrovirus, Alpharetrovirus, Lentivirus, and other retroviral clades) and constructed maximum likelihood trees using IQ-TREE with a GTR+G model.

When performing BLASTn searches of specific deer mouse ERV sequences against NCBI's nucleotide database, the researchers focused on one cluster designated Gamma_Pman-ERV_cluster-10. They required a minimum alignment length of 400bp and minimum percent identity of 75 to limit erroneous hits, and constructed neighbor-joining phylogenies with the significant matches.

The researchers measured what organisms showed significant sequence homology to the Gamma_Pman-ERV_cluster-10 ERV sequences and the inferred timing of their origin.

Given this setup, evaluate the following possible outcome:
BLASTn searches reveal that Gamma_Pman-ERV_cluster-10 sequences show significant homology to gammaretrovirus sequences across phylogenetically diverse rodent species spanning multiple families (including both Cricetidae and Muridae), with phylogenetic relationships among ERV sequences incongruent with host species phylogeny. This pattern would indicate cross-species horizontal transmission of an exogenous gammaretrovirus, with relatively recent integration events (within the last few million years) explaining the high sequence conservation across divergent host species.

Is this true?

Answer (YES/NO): NO